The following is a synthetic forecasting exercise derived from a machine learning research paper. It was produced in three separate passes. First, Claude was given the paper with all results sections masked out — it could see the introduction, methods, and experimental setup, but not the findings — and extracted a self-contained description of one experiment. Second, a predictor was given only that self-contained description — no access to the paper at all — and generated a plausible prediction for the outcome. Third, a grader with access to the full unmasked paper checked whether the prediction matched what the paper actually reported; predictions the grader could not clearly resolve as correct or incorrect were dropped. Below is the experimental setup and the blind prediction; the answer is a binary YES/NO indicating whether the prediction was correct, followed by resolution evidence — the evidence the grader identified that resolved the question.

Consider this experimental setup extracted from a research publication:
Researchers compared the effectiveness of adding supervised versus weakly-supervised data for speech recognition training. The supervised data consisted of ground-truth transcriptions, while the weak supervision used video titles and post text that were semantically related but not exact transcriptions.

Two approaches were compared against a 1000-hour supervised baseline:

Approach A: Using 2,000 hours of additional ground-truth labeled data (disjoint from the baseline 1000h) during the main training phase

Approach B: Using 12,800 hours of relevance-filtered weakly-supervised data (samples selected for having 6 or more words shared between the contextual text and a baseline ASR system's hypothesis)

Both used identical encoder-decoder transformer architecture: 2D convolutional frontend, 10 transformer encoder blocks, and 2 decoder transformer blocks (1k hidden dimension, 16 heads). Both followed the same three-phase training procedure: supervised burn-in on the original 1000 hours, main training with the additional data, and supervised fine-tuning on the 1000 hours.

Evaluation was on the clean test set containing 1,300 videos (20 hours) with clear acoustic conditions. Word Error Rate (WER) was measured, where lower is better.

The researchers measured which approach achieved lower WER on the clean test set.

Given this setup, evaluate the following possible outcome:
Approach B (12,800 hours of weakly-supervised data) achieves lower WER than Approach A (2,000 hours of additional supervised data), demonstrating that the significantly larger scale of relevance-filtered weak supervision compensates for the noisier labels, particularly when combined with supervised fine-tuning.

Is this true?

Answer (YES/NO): YES